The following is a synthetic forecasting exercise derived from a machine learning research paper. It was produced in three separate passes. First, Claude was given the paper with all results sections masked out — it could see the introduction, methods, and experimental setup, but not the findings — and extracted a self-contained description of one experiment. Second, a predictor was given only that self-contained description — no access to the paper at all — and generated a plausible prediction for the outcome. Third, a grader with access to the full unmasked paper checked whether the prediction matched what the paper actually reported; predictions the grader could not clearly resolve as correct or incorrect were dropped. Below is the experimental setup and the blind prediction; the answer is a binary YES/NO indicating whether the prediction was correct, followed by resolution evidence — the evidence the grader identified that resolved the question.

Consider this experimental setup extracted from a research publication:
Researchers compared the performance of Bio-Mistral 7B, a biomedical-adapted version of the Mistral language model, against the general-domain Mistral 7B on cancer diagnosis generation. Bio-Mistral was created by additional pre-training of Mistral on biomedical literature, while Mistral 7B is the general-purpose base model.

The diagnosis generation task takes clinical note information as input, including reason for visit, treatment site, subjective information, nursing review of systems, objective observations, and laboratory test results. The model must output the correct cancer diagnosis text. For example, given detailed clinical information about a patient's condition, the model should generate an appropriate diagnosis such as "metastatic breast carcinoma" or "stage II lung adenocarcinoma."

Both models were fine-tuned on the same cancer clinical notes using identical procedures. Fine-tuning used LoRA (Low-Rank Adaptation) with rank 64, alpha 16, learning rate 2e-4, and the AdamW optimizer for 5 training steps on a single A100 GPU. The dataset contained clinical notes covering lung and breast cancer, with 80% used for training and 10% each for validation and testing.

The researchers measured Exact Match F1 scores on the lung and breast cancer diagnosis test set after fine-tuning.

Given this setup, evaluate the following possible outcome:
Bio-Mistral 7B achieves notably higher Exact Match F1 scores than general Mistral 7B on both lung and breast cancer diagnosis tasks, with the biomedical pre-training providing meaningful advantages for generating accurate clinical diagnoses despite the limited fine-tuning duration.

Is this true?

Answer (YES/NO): YES